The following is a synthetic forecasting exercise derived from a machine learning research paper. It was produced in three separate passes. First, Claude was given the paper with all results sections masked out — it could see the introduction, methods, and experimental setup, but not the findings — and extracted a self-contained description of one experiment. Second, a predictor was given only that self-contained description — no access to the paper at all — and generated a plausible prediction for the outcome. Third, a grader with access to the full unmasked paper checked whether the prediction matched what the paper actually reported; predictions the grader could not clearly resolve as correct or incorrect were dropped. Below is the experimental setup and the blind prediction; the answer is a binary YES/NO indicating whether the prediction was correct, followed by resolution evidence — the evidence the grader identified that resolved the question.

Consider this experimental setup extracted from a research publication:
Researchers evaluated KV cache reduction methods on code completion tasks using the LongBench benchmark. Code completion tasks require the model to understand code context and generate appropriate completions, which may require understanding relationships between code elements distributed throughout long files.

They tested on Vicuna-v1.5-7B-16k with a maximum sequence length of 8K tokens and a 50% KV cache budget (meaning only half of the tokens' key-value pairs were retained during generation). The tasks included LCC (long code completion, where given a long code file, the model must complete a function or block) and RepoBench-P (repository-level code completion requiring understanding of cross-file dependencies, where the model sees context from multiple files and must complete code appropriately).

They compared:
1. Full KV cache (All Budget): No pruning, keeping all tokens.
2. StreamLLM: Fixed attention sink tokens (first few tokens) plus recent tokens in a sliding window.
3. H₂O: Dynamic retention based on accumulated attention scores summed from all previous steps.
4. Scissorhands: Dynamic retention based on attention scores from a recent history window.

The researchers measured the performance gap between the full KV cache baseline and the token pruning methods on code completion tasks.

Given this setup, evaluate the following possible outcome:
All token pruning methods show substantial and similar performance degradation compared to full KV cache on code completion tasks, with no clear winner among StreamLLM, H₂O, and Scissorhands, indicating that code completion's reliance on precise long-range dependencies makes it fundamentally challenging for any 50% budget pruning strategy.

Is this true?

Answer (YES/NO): NO